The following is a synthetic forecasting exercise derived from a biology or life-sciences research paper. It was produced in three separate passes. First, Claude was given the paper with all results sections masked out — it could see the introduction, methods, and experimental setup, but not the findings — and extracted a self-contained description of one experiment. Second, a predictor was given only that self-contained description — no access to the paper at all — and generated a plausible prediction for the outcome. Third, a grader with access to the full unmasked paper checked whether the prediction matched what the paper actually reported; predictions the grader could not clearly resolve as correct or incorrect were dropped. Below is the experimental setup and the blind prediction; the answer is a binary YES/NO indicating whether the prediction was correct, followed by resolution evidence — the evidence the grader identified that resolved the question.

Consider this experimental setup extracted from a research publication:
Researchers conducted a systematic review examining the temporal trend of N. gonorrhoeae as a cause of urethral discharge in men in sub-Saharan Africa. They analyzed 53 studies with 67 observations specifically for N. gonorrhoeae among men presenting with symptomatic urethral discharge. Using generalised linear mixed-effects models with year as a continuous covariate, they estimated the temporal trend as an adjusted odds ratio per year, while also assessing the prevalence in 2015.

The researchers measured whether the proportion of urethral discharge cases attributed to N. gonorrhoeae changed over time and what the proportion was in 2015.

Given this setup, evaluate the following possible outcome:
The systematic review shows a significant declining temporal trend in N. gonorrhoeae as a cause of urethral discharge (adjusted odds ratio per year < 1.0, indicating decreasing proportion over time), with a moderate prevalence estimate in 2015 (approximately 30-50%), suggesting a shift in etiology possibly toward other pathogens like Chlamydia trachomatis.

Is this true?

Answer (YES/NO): NO